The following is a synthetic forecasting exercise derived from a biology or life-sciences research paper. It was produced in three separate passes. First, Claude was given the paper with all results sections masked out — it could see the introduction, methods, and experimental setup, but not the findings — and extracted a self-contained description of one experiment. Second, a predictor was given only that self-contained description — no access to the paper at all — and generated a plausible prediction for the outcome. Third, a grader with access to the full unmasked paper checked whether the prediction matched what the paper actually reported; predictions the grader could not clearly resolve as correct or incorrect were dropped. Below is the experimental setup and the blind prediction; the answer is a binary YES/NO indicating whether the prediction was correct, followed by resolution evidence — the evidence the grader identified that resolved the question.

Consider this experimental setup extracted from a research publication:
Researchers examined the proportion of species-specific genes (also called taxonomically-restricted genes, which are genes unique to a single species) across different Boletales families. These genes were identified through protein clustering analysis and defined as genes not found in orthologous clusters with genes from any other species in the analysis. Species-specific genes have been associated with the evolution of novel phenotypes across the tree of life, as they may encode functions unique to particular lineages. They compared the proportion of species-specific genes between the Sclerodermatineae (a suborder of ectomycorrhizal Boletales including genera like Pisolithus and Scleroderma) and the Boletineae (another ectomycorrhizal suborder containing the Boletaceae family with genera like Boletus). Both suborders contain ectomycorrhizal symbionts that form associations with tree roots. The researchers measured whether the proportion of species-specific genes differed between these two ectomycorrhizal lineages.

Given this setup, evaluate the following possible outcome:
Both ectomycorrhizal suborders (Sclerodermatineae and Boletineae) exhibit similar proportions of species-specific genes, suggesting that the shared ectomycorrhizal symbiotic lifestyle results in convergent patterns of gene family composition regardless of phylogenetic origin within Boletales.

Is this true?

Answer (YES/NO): NO